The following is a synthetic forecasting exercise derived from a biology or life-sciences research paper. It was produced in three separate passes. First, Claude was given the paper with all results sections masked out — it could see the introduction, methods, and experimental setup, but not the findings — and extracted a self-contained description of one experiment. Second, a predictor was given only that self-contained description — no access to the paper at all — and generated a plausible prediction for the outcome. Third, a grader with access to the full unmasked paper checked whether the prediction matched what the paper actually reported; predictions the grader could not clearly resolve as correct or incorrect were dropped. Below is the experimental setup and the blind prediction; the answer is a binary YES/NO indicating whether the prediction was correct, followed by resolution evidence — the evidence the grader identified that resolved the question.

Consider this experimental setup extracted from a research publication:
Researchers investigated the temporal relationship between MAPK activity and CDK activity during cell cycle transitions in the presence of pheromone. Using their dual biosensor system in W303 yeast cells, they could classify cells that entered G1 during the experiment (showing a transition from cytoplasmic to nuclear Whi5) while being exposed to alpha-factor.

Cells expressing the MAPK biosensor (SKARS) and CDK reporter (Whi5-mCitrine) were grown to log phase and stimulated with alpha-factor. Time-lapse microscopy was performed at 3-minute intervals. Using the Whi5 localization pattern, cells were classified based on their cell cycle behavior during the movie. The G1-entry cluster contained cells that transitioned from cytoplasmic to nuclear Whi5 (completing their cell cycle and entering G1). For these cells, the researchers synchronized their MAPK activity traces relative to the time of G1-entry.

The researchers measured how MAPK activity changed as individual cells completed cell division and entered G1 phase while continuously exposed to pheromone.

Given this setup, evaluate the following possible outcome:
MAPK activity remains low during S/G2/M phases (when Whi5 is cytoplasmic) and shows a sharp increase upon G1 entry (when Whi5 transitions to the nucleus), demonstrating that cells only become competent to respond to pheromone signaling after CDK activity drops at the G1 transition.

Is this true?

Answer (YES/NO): YES